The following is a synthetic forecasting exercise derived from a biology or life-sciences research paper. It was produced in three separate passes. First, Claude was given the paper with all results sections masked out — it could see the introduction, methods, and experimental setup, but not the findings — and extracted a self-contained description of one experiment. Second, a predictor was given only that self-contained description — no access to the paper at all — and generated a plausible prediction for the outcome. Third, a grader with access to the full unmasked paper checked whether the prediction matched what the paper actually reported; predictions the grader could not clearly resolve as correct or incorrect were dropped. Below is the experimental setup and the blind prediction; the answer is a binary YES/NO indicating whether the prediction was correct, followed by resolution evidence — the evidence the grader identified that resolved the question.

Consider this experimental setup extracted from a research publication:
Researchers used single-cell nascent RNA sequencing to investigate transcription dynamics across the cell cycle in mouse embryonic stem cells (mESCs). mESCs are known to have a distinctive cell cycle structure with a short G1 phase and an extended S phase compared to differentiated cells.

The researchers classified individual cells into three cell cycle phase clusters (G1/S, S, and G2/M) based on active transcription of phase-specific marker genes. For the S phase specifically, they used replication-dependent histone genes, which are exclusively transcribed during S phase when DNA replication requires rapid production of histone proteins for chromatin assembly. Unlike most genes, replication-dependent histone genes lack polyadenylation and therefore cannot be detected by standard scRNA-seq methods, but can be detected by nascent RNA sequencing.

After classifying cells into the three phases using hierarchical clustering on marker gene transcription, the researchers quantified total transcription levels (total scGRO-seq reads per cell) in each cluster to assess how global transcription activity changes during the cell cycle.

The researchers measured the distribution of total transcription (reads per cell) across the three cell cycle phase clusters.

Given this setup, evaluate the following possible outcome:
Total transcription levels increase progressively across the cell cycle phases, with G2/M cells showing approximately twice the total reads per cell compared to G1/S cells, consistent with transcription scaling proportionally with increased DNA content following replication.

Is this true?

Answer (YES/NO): NO